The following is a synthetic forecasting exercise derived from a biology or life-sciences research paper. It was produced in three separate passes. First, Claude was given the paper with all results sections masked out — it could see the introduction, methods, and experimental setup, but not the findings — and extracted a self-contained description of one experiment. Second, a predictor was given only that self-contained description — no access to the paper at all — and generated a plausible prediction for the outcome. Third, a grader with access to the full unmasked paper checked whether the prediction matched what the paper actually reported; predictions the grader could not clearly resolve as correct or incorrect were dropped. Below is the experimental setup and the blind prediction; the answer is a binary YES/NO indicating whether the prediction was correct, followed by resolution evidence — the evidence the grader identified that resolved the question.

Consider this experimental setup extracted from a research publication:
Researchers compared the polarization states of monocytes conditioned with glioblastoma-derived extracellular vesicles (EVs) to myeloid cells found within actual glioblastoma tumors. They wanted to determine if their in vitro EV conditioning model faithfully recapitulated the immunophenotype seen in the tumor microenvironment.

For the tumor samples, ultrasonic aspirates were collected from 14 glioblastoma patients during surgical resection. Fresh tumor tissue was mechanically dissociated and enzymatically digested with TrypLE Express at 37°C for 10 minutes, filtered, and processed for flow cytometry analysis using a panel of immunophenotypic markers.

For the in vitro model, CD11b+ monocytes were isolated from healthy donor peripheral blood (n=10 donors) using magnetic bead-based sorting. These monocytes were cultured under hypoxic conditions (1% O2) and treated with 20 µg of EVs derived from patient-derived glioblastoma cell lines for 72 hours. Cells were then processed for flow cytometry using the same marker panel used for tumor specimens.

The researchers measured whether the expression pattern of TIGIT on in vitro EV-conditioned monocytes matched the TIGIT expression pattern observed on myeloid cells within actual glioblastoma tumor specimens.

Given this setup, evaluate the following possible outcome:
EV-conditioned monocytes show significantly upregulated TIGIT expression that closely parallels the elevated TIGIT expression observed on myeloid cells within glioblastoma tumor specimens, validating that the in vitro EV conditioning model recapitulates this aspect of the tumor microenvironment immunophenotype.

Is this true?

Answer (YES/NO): YES